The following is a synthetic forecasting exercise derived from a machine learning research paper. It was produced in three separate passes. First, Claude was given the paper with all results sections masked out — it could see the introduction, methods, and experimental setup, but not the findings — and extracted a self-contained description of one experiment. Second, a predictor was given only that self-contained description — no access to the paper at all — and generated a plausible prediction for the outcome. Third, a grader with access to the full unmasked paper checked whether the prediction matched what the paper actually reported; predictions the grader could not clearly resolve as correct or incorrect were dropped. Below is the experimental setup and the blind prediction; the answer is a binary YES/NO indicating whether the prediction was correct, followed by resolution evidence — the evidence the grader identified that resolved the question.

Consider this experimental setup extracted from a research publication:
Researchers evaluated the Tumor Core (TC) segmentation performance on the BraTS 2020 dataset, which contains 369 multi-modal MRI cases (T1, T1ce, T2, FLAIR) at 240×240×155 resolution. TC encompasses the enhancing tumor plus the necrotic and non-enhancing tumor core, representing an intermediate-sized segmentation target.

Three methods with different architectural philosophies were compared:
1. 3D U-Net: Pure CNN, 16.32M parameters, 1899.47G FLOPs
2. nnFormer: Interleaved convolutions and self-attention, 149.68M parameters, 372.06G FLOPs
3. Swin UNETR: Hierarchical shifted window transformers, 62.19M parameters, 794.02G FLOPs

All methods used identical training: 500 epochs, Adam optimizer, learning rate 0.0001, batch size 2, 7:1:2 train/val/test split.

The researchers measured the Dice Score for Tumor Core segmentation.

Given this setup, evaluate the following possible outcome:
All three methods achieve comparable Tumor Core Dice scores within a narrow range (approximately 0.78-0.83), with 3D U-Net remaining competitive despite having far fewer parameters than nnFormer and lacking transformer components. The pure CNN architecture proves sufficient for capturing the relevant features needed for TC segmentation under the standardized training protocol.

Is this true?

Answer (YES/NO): YES